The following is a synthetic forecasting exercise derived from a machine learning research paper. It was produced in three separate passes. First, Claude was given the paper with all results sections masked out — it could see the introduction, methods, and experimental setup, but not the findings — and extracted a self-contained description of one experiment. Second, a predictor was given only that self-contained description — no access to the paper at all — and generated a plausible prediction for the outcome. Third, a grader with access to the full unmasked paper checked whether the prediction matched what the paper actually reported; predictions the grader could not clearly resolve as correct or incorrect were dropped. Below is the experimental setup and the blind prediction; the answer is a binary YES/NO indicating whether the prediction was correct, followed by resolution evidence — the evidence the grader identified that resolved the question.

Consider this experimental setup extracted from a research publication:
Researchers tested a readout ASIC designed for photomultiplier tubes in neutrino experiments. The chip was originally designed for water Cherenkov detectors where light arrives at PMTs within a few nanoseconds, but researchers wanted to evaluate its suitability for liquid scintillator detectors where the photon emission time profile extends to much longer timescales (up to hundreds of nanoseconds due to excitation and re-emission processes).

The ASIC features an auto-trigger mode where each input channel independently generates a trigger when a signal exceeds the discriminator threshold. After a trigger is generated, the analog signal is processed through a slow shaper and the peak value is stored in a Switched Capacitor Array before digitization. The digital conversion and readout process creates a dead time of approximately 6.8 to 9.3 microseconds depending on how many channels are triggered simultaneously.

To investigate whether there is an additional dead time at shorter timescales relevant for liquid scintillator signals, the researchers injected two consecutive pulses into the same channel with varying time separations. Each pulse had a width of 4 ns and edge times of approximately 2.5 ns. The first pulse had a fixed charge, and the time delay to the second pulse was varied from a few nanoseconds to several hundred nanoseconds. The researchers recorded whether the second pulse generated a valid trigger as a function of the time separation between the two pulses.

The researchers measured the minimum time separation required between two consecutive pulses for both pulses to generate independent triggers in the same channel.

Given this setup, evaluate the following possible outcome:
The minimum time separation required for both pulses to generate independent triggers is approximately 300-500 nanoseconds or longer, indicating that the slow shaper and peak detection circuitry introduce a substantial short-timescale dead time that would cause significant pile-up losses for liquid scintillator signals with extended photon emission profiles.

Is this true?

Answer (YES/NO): NO